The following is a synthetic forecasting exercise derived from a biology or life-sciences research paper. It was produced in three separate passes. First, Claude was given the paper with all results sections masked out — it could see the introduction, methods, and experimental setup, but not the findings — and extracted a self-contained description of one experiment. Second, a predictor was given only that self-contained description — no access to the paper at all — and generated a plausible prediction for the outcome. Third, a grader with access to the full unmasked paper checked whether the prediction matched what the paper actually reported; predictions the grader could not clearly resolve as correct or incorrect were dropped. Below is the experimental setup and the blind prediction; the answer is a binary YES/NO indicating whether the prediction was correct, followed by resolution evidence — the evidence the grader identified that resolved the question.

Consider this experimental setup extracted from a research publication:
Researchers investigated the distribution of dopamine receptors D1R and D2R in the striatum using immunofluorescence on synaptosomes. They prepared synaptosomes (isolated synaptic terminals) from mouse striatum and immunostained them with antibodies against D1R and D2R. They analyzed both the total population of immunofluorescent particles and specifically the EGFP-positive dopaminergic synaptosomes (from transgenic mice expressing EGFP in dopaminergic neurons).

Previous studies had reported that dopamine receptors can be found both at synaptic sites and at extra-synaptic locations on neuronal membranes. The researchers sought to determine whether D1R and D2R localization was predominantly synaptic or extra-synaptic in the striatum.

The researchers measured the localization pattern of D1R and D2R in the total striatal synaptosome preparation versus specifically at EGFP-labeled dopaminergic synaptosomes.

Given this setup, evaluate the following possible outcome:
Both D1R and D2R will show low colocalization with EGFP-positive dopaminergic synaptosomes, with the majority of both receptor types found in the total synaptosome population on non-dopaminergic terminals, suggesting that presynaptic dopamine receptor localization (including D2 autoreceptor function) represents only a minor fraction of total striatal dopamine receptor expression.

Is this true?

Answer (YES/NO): NO